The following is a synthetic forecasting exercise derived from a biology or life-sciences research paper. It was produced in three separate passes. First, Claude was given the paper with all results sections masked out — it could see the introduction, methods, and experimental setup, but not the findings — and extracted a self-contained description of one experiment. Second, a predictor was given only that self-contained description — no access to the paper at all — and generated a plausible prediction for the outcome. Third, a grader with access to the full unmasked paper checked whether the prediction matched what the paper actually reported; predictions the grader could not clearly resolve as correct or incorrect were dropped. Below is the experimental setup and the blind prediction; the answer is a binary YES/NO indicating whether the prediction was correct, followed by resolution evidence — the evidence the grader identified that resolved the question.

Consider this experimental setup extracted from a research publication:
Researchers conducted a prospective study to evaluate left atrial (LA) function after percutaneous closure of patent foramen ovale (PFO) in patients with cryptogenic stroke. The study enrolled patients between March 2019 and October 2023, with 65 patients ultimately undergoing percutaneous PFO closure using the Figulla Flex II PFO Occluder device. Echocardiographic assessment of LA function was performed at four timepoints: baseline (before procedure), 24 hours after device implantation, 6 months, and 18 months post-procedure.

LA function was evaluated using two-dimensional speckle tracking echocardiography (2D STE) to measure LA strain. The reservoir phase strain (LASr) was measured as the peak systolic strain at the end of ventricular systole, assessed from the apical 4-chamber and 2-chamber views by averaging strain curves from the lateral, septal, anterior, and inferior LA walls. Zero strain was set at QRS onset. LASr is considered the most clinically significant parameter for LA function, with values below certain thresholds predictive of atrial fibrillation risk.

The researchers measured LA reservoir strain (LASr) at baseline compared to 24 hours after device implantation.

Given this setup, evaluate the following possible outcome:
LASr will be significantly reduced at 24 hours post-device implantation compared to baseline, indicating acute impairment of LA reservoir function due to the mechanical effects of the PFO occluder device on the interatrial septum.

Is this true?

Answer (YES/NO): NO